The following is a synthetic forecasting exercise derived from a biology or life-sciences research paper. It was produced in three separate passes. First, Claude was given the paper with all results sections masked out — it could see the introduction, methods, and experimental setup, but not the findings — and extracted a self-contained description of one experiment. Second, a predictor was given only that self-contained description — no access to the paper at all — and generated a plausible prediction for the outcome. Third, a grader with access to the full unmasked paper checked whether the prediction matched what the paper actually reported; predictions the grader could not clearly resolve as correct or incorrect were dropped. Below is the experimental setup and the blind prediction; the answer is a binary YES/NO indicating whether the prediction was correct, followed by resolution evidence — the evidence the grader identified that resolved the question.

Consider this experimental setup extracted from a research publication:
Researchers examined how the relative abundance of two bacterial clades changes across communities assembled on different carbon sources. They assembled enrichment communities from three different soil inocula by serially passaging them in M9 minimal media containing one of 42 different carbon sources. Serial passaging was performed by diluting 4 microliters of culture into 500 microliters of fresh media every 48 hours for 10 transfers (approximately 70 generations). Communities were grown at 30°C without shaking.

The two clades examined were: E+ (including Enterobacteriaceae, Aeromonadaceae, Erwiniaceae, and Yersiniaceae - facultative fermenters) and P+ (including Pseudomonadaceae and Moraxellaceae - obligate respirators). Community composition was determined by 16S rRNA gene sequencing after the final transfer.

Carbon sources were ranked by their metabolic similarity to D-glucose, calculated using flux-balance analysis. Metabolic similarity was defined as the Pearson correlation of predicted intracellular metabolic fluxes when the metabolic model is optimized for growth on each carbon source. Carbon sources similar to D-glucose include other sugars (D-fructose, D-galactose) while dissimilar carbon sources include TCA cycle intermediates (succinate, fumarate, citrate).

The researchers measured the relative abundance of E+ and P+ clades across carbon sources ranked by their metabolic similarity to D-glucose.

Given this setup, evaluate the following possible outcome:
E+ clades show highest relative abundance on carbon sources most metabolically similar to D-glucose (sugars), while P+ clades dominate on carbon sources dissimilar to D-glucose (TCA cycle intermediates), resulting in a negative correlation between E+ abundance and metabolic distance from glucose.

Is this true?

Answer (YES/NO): YES